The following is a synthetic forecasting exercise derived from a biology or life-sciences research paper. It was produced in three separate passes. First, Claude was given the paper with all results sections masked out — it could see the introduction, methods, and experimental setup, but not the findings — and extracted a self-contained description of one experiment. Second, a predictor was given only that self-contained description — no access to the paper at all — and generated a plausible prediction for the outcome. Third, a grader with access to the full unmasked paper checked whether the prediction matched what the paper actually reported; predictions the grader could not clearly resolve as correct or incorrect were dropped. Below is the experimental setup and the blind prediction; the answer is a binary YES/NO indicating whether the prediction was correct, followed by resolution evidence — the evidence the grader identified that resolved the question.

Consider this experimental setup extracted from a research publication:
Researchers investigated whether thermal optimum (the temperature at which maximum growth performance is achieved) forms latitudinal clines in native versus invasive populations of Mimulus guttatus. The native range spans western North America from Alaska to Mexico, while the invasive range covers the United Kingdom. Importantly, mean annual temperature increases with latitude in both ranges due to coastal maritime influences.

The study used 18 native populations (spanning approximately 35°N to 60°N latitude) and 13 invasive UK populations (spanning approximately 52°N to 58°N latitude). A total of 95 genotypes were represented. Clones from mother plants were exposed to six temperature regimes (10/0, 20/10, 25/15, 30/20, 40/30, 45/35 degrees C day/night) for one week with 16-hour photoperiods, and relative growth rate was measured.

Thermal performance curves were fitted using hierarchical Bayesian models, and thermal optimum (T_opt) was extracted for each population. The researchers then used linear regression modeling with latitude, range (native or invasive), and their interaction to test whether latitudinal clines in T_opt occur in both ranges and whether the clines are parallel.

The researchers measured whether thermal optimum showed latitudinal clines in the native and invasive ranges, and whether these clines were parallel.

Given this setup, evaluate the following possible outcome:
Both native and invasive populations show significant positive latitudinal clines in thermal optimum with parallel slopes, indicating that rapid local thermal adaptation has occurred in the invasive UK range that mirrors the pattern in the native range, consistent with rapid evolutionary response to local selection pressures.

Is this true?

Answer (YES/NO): NO